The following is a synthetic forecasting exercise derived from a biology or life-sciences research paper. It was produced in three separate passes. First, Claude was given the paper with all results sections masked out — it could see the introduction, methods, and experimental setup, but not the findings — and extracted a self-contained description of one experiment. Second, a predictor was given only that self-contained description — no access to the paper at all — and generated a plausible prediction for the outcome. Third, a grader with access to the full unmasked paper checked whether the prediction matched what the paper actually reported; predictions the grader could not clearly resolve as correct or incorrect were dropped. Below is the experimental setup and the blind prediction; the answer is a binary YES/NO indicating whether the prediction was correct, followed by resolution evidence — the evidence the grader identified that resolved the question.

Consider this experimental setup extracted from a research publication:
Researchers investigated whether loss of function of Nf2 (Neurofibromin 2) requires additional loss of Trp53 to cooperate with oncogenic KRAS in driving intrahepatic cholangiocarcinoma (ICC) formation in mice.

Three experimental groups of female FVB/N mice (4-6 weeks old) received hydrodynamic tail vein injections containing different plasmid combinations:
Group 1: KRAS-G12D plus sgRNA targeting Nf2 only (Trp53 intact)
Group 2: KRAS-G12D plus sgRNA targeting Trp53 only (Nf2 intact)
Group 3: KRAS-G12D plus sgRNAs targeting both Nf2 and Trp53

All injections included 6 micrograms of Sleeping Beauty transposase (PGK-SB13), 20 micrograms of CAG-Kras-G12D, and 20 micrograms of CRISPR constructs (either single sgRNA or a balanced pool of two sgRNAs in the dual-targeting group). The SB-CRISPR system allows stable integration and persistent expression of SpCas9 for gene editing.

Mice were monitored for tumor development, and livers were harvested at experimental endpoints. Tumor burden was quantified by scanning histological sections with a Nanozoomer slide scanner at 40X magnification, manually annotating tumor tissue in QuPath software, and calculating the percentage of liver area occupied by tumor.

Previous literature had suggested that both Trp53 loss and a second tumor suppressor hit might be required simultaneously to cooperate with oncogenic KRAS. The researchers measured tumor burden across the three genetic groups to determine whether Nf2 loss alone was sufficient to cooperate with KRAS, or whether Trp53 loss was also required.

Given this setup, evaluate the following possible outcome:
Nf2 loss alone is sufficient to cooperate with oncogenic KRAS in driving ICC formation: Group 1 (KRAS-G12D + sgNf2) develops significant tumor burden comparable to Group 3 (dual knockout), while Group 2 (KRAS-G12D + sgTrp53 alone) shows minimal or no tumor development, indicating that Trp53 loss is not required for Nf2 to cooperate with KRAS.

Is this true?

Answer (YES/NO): NO